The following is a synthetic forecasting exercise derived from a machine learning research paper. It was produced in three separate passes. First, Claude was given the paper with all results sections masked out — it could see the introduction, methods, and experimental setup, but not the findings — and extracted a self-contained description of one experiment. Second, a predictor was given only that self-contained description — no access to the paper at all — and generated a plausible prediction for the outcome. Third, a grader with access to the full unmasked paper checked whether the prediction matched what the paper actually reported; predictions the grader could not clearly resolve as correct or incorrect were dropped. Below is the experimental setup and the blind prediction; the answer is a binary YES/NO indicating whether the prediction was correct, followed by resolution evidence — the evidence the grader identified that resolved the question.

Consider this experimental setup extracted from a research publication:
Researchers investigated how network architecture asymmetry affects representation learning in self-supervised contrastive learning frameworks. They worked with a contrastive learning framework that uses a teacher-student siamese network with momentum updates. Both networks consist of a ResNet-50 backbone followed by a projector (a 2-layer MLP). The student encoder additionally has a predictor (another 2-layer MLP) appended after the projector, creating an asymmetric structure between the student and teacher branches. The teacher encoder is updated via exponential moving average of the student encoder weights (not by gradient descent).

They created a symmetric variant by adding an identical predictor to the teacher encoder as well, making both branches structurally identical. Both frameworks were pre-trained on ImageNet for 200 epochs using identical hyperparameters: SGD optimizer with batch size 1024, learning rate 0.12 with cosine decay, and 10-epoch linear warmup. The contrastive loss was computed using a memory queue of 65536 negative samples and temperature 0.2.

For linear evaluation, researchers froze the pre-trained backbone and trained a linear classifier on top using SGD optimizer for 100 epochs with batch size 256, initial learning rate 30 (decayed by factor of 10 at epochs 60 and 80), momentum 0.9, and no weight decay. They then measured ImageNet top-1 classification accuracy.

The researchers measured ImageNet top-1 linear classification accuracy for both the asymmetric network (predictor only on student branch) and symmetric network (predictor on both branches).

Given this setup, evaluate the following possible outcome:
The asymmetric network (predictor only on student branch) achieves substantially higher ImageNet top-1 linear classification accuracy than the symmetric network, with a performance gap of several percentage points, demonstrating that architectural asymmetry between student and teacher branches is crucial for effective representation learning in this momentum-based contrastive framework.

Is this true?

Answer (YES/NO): NO